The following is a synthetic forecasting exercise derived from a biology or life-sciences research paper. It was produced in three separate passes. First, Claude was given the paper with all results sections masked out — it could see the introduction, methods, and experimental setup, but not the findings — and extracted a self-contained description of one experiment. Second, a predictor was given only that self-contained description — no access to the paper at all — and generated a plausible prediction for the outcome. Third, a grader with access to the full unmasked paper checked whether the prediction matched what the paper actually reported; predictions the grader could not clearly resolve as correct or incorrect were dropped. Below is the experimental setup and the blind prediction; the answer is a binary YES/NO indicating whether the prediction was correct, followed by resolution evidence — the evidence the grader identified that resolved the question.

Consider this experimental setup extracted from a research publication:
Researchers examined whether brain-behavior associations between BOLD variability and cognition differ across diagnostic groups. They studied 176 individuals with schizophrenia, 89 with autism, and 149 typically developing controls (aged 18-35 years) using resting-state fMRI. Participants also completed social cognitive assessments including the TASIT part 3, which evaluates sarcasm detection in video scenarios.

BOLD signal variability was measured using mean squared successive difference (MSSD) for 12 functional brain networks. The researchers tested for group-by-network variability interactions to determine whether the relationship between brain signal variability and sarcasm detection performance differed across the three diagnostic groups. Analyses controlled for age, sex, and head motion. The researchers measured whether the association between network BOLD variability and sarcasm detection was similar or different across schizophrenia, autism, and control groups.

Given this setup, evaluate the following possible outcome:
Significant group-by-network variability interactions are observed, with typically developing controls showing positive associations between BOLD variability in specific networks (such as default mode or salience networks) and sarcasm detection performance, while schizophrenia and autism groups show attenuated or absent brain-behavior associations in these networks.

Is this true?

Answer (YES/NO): NO